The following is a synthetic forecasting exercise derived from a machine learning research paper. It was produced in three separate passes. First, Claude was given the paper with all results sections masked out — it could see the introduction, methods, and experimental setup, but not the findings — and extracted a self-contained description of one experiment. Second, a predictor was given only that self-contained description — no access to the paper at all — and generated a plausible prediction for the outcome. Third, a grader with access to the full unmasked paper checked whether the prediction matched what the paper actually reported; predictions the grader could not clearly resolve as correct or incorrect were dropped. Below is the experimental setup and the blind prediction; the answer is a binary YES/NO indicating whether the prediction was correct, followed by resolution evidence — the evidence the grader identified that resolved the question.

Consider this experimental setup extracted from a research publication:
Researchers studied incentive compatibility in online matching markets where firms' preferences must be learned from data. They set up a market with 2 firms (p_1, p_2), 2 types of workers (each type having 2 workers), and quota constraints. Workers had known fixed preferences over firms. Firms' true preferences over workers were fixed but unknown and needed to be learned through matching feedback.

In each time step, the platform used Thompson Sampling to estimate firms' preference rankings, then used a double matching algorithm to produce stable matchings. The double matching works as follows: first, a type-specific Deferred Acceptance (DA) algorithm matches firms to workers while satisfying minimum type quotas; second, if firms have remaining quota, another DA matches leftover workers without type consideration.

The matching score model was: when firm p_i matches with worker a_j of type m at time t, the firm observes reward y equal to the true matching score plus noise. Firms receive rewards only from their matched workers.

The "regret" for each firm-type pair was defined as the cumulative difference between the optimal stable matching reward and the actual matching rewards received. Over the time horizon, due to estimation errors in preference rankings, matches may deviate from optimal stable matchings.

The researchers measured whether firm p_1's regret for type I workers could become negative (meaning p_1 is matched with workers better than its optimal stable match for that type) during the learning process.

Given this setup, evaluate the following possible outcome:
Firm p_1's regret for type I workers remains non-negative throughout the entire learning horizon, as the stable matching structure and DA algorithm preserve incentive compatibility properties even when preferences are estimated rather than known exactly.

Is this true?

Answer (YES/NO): NO